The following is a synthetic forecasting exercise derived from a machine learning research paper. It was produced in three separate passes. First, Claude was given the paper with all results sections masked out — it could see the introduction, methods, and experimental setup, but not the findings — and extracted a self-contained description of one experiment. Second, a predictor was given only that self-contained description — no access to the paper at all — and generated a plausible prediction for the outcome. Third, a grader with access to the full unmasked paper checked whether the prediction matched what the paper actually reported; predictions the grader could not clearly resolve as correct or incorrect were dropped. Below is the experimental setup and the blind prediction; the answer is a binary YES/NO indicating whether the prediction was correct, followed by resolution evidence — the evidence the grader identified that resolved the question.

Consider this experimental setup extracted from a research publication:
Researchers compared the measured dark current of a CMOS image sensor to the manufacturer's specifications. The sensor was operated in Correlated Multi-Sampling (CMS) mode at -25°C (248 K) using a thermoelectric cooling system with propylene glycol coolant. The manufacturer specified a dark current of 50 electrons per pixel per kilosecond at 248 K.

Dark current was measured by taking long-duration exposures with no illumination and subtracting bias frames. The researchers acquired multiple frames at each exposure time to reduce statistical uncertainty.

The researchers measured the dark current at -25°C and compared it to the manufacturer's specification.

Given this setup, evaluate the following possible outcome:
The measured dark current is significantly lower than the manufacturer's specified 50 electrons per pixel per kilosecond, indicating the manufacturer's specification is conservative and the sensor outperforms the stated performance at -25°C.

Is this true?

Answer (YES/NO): NO